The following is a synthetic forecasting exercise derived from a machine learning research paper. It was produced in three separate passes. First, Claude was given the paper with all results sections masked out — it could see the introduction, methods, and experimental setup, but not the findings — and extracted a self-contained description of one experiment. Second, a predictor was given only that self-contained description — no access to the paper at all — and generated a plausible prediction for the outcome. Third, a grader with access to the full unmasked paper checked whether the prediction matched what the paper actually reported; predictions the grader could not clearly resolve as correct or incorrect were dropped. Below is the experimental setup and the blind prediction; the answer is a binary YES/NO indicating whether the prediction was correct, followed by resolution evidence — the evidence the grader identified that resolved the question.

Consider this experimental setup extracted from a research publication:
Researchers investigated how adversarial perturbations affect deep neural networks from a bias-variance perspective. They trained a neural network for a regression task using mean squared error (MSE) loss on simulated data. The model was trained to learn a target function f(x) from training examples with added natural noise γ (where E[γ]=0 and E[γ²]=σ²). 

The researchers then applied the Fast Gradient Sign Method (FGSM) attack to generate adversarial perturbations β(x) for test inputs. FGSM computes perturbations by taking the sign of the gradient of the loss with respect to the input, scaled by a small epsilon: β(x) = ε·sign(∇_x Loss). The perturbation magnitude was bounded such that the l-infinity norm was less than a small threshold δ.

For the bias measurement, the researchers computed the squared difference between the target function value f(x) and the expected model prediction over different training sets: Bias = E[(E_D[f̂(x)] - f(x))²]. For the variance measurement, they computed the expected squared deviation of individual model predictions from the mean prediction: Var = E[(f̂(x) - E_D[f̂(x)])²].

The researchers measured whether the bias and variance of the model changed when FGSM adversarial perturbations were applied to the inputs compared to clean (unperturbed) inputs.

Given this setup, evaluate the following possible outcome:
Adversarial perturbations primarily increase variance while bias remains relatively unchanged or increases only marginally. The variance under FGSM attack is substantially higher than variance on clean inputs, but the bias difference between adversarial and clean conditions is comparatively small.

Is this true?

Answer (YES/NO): NO